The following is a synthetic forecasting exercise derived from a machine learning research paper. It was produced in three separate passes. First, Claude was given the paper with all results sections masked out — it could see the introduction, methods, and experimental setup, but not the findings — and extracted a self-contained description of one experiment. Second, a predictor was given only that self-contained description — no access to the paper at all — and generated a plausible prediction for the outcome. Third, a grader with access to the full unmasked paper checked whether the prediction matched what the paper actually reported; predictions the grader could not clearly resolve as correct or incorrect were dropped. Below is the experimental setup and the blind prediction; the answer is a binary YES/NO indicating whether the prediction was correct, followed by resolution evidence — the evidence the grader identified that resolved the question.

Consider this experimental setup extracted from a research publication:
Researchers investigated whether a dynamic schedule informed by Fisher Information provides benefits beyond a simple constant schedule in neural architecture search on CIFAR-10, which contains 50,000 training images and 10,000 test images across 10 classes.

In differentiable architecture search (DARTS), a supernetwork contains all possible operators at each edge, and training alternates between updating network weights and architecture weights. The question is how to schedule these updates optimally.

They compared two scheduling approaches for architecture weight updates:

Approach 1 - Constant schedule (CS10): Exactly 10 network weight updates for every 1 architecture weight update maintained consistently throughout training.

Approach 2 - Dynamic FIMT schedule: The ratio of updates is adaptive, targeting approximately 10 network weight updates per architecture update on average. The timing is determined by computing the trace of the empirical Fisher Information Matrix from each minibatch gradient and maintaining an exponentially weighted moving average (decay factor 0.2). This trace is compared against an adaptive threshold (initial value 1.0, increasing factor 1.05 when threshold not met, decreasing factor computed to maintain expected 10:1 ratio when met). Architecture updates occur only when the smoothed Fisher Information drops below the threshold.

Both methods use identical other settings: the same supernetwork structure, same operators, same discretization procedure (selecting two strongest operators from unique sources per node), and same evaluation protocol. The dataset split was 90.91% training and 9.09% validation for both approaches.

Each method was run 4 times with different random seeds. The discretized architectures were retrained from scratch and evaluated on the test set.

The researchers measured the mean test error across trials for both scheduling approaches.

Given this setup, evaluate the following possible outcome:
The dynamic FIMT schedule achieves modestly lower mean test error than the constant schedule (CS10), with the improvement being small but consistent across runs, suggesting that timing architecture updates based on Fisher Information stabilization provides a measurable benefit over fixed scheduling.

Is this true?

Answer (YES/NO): NO